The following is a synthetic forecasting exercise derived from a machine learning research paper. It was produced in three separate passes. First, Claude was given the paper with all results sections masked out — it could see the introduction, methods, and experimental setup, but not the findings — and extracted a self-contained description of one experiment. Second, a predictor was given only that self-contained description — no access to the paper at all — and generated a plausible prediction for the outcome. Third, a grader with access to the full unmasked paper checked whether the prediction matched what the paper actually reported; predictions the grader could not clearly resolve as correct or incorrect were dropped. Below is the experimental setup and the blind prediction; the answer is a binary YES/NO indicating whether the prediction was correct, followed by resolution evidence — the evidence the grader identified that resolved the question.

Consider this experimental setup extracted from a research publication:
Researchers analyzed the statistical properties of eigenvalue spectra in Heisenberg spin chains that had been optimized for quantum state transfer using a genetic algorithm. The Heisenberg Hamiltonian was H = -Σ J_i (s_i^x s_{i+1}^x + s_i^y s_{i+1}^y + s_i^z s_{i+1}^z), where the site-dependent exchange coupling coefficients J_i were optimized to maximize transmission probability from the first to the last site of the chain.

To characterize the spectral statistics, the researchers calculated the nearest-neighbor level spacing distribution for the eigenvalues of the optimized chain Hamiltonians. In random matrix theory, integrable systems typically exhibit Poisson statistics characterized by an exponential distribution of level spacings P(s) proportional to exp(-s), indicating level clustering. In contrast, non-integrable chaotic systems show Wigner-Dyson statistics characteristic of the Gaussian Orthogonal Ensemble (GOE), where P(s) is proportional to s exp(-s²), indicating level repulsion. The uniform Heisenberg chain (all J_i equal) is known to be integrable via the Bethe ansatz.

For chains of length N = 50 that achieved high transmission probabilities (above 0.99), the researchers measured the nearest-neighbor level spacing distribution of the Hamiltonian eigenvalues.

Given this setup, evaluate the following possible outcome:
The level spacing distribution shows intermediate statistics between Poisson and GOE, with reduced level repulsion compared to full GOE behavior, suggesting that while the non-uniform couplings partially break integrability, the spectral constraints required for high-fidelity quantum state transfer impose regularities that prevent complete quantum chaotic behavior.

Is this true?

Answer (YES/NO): NO